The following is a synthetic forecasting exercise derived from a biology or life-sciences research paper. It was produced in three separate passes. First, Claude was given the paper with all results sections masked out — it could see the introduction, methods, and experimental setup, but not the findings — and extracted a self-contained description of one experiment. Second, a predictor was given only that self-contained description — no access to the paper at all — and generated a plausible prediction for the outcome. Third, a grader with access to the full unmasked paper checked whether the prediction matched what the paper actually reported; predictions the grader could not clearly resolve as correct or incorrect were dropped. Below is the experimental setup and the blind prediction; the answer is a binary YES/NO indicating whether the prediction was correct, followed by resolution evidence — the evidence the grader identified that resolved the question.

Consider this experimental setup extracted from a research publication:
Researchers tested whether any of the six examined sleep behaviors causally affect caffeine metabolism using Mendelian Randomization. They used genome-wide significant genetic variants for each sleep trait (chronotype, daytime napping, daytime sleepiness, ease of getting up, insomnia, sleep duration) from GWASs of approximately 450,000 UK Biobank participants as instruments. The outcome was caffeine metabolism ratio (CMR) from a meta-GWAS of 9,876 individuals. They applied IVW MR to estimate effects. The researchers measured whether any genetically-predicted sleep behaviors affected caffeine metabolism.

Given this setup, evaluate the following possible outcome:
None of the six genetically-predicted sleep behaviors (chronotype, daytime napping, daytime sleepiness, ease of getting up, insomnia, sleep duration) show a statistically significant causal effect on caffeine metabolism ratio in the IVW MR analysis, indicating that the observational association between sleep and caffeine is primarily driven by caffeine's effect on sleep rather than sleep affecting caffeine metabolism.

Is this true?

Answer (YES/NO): YES